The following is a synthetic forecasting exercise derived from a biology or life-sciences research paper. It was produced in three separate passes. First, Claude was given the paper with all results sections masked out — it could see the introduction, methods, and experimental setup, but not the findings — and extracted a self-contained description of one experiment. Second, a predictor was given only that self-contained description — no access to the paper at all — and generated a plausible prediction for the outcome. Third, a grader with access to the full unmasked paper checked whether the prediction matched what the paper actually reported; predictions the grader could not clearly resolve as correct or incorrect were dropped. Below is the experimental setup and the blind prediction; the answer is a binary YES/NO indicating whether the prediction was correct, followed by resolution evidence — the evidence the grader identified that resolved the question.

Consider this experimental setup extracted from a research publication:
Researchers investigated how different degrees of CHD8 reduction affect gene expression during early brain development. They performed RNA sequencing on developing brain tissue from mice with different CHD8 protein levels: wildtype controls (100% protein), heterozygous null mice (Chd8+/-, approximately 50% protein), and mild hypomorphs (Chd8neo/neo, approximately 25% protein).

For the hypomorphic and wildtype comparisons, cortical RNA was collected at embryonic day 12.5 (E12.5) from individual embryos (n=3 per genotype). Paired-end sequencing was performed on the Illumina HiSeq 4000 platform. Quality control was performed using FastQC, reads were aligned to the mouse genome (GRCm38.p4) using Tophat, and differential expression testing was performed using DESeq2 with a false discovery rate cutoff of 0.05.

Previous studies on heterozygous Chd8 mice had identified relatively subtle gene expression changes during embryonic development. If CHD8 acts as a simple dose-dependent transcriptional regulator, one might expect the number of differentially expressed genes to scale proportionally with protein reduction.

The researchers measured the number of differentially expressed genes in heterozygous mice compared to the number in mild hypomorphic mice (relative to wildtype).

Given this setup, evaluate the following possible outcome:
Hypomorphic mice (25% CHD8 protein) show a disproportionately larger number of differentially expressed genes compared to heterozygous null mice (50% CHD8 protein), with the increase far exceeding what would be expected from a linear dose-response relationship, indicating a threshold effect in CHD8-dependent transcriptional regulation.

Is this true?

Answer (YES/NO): YES